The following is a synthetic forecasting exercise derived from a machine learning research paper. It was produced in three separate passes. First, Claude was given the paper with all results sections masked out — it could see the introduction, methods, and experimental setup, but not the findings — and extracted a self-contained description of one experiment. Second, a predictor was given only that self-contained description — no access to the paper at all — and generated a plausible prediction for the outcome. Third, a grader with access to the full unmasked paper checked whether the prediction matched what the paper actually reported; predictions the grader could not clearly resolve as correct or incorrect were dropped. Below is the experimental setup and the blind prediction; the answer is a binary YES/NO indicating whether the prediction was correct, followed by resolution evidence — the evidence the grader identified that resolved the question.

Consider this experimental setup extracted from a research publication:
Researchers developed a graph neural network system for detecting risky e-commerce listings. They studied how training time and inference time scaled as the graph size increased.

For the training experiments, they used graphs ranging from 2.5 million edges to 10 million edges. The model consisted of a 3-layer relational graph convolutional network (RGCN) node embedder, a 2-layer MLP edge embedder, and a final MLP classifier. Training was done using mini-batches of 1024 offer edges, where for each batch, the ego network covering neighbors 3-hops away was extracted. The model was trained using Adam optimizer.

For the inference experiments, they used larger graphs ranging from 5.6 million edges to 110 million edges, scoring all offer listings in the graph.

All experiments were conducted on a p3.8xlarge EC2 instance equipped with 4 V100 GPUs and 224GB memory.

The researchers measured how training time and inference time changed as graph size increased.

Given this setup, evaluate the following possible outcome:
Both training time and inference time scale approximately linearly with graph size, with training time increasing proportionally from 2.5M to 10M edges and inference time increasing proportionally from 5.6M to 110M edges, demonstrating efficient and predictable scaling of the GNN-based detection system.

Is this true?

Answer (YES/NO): YES